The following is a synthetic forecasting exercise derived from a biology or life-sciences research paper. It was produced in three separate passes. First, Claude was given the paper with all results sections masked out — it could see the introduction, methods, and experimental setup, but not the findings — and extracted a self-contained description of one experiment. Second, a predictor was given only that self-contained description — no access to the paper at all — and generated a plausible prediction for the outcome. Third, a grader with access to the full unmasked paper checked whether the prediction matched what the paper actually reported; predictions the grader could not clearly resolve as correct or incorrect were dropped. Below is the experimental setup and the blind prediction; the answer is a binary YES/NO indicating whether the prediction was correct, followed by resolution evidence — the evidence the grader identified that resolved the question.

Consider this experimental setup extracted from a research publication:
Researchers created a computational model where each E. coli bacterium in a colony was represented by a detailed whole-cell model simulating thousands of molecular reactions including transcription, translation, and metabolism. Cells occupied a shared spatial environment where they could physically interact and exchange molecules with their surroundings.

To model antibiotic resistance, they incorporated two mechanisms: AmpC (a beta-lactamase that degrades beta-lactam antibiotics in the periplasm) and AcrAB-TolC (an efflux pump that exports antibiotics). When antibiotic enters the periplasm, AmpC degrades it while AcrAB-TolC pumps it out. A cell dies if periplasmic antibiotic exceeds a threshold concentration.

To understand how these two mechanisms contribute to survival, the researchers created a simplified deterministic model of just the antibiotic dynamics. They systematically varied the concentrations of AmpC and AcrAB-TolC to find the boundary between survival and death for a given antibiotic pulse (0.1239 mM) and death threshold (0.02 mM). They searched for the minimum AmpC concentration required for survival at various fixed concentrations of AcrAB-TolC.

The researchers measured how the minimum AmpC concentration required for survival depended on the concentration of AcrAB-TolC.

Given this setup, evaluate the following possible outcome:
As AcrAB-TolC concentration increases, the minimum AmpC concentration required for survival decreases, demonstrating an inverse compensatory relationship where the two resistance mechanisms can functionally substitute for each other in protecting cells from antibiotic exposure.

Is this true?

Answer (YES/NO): NO